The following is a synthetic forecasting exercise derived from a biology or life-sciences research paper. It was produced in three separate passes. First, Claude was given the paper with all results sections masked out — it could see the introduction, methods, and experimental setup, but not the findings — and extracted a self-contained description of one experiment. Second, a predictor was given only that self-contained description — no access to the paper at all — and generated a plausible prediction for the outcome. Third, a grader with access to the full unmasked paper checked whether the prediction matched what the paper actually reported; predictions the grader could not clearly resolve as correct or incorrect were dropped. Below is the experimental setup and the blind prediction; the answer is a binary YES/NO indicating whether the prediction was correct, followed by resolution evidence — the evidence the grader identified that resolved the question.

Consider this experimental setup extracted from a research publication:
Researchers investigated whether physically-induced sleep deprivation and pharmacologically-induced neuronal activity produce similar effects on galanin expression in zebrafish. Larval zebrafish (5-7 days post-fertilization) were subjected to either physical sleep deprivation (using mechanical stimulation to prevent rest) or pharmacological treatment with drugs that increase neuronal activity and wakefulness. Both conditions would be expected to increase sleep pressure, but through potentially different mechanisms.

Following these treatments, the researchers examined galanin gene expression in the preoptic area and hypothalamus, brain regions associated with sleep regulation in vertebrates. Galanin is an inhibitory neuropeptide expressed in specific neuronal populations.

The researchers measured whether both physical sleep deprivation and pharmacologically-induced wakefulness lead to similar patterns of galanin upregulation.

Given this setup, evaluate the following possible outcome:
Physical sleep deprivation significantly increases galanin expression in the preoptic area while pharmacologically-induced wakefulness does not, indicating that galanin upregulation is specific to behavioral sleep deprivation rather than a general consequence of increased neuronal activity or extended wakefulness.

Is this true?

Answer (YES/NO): NO